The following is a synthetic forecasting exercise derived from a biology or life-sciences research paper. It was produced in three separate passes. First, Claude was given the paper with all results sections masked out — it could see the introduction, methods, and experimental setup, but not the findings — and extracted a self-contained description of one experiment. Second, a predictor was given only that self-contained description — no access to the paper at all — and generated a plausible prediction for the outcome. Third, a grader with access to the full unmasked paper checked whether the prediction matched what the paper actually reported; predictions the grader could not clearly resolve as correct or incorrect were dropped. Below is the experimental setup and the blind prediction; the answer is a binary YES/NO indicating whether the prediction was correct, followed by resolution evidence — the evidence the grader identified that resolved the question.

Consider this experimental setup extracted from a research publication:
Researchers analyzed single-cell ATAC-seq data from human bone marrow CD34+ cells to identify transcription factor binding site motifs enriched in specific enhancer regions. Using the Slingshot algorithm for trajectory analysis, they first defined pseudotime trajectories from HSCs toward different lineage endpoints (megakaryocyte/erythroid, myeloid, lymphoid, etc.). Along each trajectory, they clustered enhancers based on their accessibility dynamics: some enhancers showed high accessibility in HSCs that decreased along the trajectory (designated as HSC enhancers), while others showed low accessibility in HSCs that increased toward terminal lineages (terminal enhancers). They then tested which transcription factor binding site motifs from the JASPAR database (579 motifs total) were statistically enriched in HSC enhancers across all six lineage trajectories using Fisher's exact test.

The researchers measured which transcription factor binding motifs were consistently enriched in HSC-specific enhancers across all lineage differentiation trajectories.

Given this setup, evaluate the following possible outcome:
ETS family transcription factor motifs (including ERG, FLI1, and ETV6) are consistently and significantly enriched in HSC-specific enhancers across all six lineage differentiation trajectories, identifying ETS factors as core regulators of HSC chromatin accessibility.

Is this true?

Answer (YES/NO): NO